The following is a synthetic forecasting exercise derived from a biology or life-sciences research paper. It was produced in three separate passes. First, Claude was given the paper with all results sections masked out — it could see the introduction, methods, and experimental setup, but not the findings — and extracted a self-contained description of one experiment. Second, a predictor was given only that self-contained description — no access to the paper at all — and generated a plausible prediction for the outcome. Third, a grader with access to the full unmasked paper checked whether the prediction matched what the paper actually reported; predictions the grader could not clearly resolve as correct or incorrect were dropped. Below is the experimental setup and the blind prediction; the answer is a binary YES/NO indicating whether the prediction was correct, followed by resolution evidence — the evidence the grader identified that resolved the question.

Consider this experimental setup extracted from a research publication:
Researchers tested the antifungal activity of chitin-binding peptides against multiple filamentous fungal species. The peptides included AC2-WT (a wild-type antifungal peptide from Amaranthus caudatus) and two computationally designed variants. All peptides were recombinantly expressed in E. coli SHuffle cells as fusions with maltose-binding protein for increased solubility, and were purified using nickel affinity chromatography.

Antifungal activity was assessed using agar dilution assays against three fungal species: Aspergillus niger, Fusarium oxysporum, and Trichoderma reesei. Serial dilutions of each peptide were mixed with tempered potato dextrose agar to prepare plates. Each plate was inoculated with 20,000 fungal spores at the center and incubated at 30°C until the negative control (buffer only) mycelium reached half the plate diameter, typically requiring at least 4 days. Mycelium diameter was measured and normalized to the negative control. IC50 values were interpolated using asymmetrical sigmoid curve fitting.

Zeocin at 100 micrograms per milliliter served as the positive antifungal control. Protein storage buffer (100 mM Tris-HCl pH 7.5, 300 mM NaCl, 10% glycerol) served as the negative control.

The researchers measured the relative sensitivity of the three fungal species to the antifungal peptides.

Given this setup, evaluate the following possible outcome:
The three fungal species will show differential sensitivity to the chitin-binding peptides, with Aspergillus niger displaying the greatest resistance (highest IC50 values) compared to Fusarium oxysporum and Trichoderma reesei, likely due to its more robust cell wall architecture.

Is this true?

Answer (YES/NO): NO